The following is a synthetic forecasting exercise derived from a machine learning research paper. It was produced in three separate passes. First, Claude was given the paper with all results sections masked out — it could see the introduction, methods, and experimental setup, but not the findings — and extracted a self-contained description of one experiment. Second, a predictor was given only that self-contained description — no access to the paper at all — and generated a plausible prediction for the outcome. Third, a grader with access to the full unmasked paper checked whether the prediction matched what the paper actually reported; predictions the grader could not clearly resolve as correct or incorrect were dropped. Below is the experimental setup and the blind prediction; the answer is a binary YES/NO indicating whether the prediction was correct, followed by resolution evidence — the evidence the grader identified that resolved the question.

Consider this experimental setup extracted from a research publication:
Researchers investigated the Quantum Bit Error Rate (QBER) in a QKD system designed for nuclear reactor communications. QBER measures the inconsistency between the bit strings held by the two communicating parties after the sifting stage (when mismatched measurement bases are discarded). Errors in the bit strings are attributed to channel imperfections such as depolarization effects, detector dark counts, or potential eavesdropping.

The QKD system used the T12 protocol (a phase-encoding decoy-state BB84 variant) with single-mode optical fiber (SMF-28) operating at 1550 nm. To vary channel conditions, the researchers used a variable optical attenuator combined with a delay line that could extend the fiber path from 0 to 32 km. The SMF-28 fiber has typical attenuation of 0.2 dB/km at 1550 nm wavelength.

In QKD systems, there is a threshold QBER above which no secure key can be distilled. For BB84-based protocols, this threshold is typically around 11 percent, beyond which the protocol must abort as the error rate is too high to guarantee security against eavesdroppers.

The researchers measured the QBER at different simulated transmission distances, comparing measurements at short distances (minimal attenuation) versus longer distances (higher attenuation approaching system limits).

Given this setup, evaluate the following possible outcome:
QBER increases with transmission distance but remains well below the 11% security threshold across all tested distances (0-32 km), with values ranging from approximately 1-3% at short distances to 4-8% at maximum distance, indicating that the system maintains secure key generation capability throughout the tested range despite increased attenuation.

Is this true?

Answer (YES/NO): NO